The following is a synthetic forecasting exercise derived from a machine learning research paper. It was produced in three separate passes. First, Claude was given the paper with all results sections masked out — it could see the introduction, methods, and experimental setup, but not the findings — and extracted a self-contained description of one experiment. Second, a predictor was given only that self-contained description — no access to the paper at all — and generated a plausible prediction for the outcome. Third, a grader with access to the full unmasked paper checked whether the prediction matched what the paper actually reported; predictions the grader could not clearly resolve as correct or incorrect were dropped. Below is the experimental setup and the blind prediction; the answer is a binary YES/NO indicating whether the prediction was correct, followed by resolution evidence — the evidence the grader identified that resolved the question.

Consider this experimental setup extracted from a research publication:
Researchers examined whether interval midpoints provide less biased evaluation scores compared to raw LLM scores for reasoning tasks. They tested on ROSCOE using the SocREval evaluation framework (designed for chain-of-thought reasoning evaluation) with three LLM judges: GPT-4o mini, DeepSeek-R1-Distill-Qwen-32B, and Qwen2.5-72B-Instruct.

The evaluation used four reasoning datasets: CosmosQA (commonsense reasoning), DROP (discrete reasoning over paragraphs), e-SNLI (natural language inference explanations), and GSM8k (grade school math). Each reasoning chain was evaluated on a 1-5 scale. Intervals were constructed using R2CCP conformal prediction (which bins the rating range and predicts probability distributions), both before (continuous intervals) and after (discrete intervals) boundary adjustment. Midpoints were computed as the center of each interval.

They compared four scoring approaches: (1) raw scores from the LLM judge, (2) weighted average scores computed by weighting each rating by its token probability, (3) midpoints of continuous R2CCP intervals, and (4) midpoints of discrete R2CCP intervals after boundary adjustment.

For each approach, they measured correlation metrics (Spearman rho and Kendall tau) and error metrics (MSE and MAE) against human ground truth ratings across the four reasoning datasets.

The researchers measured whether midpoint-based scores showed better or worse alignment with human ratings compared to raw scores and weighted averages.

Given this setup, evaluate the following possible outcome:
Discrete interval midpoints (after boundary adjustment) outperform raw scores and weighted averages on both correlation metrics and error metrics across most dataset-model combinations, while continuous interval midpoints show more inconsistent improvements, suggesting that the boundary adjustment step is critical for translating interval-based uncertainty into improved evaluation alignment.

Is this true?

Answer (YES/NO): NO